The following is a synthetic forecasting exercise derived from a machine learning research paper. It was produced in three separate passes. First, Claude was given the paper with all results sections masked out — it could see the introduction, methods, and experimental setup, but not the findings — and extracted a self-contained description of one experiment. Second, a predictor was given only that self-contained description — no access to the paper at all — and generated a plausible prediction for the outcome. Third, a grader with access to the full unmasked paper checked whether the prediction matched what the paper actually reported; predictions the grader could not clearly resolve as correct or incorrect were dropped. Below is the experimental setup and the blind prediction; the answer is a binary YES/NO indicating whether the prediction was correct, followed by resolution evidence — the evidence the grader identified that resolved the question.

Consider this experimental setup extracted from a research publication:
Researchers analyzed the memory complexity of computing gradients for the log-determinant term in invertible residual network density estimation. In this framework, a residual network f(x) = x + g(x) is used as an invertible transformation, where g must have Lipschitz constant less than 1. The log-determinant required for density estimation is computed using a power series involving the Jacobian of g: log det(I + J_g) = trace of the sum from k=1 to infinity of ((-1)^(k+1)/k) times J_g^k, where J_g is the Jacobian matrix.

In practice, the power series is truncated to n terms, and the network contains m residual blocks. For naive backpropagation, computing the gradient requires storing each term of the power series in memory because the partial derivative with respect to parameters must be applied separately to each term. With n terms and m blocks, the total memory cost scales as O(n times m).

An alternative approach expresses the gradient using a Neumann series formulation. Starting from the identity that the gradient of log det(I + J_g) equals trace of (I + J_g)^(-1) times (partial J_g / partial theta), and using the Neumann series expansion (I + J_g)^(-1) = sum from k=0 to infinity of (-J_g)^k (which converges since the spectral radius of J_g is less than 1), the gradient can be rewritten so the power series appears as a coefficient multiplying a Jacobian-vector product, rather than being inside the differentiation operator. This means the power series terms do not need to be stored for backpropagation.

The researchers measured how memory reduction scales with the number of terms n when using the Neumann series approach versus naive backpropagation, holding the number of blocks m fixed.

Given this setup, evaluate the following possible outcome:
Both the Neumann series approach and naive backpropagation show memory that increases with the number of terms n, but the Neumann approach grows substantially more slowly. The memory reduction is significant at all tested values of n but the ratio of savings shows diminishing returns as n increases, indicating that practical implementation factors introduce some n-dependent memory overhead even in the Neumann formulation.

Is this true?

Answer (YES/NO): NO